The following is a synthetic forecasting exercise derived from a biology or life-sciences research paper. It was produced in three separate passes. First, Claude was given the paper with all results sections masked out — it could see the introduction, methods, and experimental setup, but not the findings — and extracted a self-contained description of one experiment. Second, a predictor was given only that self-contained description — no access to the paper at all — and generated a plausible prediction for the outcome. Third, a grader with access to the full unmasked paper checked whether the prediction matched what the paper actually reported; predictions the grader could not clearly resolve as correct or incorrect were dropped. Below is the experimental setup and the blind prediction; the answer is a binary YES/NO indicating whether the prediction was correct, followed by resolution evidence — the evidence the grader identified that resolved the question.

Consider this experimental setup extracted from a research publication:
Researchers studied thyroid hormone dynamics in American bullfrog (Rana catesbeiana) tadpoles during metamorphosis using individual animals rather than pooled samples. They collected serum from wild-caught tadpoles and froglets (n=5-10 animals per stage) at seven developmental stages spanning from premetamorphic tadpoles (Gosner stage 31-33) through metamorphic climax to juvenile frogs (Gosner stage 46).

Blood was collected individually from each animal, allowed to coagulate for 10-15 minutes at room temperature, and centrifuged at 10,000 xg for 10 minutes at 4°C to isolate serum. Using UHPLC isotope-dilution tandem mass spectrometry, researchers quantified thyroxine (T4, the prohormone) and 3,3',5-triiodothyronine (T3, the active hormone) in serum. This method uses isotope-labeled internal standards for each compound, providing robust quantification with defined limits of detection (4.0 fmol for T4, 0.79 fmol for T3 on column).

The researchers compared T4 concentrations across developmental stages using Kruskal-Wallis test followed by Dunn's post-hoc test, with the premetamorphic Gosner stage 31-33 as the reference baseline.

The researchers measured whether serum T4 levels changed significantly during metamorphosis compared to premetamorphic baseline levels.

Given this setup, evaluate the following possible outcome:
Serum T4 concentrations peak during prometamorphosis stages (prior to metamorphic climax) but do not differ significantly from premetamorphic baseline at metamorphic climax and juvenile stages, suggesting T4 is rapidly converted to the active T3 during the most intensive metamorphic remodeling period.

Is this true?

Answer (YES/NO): NO